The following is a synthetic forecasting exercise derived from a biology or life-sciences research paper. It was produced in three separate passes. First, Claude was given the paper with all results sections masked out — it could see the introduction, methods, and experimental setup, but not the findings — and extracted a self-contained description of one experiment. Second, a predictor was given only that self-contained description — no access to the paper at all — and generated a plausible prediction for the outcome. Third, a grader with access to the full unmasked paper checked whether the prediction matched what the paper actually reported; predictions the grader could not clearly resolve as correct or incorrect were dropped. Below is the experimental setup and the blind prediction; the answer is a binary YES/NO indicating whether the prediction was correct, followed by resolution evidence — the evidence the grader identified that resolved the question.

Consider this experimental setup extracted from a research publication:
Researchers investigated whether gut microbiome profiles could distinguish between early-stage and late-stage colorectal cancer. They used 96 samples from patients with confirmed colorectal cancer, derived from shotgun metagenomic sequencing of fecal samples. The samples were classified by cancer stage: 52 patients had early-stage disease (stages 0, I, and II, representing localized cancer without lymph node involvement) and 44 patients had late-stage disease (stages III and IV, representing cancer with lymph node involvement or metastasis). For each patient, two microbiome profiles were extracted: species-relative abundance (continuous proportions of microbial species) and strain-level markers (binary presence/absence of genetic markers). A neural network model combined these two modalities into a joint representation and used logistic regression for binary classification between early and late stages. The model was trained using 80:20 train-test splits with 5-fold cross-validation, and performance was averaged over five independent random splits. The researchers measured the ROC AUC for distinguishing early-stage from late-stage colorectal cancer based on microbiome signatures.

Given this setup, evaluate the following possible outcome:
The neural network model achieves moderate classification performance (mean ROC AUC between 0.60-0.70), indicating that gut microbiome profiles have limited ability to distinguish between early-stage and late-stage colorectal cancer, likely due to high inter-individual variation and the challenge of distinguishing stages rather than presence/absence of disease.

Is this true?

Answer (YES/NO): NO